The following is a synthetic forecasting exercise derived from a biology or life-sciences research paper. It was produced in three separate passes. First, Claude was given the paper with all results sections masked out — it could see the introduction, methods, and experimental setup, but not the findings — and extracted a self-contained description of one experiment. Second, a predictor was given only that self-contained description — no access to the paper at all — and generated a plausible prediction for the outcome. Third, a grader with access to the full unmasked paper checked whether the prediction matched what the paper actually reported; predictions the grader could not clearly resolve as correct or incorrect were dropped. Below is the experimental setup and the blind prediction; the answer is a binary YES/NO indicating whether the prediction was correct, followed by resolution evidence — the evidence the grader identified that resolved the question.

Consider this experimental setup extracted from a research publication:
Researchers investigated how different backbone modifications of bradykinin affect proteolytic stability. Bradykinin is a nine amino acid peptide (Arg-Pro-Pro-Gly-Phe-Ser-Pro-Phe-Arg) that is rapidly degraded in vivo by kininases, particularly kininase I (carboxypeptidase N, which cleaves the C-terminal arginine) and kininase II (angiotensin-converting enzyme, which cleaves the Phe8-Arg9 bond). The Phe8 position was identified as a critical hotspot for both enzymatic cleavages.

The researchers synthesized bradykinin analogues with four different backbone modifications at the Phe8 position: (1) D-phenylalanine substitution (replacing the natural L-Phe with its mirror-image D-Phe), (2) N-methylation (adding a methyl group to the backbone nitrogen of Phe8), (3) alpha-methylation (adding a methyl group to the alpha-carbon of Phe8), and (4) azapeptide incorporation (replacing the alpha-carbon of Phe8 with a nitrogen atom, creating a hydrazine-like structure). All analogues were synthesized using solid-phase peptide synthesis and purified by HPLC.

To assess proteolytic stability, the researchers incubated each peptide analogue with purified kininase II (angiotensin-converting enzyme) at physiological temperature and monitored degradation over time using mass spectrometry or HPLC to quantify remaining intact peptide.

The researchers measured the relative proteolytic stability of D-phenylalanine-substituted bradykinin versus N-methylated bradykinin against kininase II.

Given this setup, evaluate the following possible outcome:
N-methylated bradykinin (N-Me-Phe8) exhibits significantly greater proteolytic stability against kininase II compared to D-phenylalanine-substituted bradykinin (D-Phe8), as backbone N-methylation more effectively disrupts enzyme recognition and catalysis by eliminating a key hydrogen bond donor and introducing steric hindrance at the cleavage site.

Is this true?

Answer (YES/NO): NO